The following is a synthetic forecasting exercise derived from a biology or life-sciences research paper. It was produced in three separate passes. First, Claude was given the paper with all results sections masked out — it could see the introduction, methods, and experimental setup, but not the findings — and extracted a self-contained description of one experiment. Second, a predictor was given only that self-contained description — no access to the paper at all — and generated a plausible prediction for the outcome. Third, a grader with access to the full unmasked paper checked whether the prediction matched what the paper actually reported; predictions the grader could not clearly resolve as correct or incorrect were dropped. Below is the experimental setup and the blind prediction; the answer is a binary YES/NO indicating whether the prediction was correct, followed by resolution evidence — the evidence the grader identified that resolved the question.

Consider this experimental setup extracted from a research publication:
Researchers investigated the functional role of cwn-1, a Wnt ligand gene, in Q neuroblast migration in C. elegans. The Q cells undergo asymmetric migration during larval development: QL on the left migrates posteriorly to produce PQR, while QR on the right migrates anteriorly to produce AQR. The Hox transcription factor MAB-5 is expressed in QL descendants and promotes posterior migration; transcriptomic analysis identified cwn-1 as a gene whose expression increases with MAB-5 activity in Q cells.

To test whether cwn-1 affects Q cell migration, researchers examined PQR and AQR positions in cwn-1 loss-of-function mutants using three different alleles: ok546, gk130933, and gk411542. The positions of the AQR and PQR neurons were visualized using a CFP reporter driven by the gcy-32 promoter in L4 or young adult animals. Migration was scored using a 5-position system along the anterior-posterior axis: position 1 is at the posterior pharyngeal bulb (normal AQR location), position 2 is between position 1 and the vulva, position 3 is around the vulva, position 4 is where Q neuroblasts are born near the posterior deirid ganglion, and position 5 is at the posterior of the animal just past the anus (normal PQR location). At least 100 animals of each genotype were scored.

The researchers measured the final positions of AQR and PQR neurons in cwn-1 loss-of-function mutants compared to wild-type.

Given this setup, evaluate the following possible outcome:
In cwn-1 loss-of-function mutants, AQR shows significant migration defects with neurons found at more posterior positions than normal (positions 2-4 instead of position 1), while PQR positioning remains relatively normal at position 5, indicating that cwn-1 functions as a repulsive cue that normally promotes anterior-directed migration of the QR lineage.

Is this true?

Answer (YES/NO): NO